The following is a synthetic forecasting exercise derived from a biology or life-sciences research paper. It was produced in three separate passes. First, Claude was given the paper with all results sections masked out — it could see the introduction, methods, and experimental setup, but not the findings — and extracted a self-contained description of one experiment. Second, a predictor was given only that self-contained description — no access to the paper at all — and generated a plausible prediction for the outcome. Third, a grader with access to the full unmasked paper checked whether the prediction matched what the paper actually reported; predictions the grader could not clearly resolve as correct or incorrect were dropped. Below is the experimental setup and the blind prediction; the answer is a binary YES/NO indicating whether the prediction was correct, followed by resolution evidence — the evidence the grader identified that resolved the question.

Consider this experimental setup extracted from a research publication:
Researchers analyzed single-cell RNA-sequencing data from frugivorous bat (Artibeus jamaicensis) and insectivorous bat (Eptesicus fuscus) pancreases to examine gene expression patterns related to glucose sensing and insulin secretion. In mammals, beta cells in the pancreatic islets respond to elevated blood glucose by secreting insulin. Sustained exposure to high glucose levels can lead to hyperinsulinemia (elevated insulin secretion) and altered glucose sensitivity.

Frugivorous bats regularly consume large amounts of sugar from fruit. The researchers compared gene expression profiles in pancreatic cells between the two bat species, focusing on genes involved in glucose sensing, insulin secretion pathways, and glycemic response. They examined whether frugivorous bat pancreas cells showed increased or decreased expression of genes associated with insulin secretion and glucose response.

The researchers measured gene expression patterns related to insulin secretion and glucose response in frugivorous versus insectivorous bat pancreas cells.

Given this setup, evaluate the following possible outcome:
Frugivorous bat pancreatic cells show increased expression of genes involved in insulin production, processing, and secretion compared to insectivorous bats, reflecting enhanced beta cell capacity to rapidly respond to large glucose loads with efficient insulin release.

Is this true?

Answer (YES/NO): YES